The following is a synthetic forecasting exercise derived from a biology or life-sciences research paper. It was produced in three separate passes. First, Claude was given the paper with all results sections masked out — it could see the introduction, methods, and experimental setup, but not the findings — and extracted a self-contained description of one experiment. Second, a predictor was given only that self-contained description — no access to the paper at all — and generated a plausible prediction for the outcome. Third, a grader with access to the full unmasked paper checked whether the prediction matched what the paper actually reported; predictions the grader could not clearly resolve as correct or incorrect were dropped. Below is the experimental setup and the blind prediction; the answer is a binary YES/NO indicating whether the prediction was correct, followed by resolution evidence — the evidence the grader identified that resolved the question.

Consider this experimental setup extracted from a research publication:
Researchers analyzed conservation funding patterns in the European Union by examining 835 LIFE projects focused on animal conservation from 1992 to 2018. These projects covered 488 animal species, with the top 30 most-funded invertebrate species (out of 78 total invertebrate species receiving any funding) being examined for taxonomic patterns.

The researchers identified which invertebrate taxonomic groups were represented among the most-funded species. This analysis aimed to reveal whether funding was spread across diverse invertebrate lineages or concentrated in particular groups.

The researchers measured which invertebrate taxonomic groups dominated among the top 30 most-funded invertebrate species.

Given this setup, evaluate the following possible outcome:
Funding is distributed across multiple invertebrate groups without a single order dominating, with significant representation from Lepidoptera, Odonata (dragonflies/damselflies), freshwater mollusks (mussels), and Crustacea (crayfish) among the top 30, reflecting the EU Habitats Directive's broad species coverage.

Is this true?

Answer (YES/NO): NO